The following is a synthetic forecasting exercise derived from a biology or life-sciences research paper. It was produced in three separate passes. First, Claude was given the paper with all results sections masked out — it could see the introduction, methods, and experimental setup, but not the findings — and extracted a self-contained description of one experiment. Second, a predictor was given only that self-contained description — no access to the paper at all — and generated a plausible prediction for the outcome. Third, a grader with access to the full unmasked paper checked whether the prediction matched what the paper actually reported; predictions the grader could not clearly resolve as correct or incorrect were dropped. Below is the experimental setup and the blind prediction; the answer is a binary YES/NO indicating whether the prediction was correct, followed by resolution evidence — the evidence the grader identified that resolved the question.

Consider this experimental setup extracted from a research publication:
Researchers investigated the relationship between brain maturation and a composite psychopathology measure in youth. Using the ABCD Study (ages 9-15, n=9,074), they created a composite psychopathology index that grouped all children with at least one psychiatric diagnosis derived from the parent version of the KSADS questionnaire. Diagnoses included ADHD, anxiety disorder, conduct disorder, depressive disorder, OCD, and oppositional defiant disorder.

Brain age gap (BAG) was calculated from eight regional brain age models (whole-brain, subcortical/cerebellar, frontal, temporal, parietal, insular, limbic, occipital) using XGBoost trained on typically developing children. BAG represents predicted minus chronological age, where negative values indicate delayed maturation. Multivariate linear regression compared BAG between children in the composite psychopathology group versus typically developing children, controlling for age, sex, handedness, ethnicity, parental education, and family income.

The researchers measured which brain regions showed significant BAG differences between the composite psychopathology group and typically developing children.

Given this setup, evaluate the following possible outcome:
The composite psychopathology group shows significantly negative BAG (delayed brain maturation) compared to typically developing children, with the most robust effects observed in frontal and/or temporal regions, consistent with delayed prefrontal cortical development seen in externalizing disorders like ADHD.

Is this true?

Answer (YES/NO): NO